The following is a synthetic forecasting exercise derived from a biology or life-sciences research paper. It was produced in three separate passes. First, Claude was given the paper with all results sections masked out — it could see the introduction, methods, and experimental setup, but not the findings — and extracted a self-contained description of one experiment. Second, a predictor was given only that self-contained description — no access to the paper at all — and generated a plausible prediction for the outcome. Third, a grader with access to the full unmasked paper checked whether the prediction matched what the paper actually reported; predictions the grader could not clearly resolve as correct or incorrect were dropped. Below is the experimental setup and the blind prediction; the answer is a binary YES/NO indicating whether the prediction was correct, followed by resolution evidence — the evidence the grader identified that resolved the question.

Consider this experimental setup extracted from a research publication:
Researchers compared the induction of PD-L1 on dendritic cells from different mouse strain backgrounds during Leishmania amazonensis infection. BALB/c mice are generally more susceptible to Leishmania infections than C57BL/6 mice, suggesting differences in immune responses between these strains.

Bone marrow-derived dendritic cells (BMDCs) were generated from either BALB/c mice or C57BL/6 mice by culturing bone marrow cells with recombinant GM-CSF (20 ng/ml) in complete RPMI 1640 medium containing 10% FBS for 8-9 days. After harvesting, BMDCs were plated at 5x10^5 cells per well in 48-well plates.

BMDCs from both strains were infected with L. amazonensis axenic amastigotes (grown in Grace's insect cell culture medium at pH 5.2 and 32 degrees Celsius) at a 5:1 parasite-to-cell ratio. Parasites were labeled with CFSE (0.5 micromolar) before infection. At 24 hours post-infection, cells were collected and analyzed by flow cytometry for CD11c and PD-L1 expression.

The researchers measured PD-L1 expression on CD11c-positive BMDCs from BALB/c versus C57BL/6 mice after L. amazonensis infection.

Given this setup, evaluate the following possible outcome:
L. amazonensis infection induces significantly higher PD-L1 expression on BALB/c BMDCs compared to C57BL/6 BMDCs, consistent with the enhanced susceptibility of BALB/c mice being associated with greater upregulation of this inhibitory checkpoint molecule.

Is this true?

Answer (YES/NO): NO